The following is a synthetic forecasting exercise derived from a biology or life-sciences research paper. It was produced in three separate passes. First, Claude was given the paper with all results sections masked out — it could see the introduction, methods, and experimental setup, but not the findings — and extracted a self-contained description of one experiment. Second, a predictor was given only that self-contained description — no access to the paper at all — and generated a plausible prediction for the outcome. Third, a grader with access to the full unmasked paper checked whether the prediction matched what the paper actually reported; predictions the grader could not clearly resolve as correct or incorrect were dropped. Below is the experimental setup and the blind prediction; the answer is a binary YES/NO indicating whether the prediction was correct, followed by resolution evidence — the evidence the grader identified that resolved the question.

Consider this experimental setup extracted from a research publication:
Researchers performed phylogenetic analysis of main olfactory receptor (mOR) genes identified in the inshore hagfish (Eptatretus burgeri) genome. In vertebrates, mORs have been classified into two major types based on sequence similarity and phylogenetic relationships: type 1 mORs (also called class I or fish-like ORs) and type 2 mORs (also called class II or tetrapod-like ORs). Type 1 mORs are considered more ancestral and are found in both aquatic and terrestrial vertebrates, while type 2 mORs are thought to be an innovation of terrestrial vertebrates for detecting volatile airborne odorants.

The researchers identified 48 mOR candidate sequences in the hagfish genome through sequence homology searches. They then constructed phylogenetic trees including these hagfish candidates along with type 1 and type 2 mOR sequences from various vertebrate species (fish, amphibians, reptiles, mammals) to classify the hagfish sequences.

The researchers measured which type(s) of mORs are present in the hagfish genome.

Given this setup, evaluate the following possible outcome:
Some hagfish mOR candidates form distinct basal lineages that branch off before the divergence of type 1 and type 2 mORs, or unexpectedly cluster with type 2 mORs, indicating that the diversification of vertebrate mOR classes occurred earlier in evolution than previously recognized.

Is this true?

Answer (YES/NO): NO